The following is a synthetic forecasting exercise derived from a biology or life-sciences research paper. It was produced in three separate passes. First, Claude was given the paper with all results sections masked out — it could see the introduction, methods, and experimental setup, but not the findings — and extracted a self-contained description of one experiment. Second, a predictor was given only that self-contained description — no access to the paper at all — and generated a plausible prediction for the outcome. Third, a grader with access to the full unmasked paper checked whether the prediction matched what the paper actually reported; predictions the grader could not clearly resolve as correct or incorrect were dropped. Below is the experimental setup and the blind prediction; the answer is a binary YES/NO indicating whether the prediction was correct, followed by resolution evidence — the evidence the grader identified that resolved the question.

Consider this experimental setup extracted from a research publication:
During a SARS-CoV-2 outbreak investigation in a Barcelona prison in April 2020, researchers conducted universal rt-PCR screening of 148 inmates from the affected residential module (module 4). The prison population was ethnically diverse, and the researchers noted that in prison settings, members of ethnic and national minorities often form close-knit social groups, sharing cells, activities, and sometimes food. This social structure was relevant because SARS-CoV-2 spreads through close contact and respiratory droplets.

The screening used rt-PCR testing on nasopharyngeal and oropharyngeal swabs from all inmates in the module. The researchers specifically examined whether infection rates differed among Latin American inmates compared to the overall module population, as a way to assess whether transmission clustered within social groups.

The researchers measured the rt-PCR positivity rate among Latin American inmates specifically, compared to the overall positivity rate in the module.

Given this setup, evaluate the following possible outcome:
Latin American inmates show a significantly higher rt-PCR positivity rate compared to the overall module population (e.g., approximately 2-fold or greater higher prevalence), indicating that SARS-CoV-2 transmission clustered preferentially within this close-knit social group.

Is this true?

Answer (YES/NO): YES